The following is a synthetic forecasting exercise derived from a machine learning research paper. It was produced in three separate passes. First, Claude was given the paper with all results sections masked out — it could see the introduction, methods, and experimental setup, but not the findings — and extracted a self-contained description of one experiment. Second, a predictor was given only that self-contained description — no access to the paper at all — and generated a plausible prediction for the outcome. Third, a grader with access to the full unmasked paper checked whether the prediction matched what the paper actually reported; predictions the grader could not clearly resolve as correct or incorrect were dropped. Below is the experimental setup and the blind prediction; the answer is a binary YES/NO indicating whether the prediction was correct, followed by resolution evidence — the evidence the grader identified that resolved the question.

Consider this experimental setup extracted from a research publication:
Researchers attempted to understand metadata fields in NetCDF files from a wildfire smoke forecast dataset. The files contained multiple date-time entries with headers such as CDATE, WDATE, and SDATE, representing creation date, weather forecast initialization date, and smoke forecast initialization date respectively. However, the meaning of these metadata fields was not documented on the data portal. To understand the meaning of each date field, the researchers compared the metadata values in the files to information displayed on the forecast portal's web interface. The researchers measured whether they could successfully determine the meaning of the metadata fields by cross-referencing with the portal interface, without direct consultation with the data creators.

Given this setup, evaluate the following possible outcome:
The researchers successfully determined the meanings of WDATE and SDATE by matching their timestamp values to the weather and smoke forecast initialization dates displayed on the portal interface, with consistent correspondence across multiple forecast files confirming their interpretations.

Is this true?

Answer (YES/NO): NO